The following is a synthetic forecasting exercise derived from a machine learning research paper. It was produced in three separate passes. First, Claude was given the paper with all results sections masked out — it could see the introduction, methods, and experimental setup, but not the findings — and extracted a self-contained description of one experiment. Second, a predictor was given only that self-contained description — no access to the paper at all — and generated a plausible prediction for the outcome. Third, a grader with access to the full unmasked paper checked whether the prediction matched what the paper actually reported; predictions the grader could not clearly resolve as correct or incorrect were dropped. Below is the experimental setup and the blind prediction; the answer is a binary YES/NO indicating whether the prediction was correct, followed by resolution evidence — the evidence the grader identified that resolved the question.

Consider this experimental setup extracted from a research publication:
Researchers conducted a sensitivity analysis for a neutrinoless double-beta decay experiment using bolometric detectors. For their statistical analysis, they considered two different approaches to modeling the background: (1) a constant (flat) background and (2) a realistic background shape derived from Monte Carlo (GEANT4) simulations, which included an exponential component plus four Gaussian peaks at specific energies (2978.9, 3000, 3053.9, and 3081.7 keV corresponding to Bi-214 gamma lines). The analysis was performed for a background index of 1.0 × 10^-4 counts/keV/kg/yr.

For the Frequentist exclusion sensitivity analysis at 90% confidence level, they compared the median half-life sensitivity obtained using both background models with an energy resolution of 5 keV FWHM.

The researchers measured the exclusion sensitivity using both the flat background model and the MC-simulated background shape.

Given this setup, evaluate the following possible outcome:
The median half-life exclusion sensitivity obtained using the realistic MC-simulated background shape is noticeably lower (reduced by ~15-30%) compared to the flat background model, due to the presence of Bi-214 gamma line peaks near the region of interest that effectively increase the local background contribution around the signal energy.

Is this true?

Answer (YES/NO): NO